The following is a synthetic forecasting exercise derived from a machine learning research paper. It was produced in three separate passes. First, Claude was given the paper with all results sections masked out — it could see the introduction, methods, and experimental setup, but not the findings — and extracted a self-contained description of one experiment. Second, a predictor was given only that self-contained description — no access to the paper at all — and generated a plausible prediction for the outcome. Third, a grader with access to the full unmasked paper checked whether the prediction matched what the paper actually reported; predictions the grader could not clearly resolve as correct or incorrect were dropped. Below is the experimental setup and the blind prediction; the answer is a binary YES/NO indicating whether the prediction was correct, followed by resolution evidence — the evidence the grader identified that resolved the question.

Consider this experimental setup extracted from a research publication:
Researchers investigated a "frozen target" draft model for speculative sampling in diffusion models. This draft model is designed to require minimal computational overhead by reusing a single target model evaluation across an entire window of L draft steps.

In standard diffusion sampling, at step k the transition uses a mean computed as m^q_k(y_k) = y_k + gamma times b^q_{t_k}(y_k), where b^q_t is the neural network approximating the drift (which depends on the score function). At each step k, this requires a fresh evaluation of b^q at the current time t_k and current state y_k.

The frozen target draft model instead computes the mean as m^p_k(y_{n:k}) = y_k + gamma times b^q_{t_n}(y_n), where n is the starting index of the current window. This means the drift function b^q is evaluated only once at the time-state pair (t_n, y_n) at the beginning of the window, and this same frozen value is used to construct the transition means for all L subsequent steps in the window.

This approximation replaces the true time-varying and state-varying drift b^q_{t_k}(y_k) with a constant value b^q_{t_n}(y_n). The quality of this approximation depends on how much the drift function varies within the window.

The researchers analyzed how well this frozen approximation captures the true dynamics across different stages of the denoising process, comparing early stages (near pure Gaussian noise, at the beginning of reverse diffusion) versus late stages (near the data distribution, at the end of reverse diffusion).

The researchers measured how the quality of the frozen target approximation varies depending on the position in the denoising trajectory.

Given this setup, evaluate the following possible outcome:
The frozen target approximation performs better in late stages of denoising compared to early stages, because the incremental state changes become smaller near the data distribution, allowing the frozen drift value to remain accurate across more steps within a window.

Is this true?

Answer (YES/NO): NO